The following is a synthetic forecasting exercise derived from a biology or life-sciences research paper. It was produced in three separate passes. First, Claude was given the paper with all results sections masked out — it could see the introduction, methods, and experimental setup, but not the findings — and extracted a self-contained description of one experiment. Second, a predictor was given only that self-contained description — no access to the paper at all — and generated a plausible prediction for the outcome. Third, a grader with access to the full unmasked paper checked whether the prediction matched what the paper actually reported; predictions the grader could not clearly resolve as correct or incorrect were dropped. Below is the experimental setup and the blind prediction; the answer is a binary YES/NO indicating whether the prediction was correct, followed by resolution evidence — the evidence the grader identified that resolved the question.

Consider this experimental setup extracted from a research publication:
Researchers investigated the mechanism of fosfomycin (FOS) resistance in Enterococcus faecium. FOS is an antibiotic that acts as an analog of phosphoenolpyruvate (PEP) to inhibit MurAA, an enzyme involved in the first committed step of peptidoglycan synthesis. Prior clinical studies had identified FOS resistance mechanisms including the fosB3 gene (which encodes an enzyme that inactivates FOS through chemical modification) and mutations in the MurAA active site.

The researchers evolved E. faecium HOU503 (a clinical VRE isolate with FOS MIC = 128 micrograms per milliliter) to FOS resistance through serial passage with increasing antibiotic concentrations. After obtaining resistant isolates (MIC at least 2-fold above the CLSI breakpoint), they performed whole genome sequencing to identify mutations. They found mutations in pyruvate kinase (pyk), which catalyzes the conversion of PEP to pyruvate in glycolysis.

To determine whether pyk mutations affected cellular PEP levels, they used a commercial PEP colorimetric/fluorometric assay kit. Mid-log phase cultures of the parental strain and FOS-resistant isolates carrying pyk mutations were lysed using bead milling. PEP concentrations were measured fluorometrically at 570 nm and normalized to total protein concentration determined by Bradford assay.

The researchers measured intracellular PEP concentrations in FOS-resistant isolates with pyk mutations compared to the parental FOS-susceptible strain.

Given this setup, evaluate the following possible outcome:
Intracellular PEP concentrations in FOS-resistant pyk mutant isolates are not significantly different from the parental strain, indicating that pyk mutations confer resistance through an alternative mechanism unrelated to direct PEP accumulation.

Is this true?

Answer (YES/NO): NO